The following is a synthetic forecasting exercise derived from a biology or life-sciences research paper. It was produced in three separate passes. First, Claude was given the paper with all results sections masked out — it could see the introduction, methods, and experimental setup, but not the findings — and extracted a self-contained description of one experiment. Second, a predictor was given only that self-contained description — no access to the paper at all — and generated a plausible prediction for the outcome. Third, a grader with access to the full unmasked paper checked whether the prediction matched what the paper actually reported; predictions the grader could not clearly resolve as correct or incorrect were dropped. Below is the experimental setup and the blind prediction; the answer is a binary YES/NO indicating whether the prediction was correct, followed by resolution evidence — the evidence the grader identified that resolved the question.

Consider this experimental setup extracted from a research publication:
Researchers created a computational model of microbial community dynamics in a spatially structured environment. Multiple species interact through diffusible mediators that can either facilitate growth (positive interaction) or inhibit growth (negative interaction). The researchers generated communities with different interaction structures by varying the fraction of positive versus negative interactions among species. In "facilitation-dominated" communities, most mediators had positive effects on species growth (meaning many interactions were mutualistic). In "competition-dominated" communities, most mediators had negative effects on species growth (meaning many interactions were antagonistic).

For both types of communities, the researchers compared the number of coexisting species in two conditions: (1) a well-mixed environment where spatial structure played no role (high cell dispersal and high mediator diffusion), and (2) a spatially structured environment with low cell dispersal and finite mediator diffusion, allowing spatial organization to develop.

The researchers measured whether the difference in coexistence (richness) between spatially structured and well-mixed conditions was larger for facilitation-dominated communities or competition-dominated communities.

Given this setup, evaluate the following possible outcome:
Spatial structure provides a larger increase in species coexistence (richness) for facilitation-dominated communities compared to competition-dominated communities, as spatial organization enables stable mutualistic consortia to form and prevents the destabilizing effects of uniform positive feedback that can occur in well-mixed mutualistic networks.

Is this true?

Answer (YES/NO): YES